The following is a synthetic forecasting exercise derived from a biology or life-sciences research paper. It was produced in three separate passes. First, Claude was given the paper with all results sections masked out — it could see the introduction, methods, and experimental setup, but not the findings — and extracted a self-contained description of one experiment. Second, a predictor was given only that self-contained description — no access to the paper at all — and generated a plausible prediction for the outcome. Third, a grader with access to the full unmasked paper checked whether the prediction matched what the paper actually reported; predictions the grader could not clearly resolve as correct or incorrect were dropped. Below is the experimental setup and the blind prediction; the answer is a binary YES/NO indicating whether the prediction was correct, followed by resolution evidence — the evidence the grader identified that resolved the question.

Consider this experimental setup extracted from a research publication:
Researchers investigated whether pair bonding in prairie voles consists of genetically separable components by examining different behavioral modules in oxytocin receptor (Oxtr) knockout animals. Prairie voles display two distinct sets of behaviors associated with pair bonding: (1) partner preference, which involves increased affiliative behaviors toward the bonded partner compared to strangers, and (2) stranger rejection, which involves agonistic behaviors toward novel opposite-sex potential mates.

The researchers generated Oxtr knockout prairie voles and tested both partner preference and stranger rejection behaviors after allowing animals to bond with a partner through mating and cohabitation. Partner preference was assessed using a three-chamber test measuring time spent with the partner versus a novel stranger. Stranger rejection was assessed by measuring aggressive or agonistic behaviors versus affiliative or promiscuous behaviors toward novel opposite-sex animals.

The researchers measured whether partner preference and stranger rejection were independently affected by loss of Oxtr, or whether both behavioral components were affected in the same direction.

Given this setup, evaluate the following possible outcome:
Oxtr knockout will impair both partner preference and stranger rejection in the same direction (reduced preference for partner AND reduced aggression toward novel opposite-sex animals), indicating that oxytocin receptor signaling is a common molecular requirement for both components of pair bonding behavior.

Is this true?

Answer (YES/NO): NO